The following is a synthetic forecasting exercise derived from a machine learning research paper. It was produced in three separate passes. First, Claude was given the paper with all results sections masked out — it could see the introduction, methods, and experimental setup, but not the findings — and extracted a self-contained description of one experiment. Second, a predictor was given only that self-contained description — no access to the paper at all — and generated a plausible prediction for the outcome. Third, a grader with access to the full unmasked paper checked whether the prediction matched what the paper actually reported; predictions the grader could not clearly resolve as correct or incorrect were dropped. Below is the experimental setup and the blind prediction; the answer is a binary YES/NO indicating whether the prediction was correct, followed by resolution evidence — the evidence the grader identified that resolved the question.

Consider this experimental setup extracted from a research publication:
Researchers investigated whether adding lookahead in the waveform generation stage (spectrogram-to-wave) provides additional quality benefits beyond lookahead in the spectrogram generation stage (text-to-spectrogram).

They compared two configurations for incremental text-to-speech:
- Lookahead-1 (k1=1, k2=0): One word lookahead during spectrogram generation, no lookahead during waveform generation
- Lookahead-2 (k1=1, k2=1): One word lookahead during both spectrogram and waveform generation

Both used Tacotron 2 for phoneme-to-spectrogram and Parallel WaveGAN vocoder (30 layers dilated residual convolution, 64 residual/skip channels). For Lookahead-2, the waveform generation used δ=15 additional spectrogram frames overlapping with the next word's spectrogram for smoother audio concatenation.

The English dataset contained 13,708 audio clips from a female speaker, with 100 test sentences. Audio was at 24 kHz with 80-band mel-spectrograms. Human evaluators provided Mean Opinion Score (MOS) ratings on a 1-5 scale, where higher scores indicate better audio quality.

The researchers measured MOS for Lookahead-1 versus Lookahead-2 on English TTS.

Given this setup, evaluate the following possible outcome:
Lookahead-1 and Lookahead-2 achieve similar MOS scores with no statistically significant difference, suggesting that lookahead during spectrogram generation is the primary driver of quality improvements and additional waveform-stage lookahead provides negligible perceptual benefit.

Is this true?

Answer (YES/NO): YES